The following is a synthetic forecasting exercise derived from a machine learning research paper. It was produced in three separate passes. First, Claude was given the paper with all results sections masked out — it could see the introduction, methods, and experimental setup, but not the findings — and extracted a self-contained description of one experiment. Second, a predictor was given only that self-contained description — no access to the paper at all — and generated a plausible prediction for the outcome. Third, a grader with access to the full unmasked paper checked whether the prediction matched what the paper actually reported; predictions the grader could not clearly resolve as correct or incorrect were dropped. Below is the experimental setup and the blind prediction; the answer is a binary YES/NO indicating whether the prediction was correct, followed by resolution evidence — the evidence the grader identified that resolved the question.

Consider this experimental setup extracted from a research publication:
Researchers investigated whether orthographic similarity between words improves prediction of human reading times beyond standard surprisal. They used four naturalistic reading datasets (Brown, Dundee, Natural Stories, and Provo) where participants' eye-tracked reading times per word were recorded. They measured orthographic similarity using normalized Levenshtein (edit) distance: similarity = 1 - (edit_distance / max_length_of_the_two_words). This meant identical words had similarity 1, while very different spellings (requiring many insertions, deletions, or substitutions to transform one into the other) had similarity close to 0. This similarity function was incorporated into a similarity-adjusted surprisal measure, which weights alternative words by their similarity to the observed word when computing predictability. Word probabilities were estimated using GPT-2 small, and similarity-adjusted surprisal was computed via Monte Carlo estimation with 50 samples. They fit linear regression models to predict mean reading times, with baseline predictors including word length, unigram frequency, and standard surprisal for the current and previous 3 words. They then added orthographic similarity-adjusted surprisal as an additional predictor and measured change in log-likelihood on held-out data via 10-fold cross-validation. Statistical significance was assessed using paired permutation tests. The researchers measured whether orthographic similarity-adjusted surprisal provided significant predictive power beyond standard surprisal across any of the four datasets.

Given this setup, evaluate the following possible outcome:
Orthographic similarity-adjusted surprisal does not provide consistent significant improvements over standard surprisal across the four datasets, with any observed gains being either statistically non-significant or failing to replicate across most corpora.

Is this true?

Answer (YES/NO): YES